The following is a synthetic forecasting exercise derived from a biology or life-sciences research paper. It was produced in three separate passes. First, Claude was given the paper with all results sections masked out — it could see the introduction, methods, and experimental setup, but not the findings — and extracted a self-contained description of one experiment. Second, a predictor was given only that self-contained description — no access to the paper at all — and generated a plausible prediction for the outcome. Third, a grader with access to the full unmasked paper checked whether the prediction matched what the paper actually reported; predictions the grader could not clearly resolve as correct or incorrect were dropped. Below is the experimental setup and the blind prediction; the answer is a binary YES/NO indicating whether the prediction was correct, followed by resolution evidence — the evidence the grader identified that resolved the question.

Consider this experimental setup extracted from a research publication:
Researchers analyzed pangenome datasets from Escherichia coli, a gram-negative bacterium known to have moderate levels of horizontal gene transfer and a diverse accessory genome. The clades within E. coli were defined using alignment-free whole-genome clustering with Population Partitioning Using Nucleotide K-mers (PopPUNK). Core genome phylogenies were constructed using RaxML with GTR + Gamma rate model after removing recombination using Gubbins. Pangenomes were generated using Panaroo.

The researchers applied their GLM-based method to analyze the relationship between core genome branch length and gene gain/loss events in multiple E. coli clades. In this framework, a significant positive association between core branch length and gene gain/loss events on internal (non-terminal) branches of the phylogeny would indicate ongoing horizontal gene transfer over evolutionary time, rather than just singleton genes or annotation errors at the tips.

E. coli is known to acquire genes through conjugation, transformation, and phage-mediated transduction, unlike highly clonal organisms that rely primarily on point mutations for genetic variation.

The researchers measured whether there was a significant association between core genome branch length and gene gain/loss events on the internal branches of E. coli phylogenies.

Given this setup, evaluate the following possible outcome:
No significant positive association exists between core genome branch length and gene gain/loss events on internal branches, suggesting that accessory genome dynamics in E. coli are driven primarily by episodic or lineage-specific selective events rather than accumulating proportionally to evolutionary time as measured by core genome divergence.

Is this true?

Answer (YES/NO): NO